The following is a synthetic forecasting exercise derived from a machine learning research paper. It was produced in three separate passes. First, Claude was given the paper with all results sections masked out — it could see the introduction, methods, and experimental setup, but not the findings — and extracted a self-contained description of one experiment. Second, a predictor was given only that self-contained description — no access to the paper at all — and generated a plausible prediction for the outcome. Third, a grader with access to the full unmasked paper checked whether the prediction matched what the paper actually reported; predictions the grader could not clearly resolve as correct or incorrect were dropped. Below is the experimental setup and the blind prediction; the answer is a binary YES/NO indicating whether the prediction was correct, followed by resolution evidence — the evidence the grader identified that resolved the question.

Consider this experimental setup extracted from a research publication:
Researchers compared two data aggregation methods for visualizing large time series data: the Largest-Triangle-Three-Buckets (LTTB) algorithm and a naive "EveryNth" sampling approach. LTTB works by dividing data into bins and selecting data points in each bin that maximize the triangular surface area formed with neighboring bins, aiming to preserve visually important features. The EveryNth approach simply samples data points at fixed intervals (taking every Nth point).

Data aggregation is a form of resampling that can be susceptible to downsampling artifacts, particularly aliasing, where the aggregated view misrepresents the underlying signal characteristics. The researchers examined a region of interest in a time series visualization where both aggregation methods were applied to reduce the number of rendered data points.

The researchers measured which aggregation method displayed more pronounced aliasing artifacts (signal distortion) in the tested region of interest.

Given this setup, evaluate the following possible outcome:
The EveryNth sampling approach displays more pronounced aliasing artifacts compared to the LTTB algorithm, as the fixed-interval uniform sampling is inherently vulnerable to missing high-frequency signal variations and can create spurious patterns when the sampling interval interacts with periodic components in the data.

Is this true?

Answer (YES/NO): YES